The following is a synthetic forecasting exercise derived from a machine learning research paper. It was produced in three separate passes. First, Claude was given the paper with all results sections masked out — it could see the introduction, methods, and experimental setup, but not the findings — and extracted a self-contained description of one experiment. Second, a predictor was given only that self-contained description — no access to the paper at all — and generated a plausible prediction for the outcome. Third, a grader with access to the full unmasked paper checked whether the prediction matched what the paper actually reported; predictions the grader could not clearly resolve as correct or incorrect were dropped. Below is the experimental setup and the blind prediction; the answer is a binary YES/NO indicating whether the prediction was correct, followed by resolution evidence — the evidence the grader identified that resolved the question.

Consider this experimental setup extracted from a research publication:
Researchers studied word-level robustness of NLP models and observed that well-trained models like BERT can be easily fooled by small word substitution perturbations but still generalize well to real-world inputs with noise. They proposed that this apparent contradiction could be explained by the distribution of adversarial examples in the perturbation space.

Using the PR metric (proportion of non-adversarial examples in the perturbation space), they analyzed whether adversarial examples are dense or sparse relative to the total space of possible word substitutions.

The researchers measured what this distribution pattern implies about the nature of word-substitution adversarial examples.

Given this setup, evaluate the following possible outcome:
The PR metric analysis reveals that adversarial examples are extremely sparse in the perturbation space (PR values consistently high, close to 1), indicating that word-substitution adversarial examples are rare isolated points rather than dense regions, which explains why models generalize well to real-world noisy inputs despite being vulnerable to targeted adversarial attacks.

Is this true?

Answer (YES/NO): YES